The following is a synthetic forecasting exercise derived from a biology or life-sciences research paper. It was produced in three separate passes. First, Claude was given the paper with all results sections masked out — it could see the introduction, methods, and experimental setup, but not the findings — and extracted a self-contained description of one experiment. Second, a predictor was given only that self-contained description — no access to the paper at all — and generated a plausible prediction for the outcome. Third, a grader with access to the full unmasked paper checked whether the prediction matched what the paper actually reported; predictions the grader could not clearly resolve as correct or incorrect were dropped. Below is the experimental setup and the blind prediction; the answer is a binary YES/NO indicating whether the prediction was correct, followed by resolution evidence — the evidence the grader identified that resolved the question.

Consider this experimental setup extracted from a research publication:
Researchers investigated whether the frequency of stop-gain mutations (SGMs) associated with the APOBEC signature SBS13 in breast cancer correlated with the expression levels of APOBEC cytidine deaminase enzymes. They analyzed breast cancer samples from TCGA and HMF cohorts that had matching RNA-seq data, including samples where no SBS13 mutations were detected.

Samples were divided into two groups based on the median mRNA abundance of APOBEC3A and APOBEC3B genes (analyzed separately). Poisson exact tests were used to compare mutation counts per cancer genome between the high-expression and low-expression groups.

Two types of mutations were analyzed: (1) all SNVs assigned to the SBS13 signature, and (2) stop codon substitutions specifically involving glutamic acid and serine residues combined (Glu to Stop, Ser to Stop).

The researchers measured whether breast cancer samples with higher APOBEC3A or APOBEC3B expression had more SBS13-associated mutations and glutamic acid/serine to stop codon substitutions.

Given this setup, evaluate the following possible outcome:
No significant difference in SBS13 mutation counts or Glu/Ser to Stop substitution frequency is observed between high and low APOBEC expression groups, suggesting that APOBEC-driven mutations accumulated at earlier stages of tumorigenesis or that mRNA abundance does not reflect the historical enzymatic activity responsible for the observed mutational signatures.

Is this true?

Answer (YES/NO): NO